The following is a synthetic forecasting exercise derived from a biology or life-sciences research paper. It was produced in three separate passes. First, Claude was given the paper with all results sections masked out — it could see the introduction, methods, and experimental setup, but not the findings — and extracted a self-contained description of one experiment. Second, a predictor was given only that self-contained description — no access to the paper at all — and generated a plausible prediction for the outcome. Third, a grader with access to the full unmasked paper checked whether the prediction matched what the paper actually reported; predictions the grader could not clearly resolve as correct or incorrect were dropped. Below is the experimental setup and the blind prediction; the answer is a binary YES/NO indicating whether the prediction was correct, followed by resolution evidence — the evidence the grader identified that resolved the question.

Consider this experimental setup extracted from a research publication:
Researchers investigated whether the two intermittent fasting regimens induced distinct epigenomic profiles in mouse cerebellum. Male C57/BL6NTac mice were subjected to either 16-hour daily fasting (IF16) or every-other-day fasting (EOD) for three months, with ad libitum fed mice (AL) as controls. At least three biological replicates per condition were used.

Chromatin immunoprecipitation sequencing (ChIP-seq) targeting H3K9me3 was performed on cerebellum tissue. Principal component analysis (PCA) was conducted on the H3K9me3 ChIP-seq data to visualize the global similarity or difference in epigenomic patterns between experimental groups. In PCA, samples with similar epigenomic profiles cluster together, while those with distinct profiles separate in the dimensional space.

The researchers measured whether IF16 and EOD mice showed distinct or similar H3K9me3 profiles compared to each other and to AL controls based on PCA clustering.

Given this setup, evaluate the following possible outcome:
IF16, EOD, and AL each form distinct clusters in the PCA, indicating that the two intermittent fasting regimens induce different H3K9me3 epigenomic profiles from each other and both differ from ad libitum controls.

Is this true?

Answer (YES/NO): YES